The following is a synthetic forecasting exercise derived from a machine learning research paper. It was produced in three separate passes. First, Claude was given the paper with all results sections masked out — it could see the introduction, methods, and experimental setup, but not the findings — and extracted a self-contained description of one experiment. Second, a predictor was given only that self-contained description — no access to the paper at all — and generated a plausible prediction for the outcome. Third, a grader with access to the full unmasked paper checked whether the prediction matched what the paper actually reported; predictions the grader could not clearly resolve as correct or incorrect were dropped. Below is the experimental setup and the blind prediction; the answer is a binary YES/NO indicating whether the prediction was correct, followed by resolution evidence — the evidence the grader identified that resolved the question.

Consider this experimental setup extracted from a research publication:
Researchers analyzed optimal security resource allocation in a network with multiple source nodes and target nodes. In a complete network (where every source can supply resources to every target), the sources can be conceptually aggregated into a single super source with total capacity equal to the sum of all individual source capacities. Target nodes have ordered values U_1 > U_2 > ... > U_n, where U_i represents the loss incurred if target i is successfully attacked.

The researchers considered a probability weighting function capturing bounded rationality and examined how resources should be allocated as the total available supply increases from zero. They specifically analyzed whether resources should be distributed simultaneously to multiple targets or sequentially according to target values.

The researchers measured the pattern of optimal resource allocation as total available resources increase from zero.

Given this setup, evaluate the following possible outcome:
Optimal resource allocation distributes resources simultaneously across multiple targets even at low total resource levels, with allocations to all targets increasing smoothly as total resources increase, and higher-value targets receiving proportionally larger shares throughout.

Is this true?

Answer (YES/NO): NO